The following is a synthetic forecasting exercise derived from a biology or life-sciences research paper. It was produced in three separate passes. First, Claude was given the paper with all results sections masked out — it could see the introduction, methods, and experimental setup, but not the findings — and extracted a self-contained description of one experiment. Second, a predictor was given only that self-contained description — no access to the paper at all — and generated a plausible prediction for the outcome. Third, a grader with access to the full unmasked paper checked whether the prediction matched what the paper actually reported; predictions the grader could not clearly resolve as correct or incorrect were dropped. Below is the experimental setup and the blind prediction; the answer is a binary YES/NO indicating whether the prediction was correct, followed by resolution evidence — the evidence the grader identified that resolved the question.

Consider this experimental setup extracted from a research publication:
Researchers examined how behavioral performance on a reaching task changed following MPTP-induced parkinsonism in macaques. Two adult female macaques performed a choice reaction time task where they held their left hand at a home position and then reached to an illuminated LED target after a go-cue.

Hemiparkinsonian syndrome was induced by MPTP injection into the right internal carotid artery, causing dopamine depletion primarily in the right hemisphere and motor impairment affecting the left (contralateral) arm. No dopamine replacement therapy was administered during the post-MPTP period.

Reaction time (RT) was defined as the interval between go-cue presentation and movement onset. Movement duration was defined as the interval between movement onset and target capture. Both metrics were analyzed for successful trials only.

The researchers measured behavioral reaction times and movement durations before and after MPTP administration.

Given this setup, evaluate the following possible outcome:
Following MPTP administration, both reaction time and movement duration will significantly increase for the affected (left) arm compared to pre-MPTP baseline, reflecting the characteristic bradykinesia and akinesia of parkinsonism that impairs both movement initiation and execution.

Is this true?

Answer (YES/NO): YES